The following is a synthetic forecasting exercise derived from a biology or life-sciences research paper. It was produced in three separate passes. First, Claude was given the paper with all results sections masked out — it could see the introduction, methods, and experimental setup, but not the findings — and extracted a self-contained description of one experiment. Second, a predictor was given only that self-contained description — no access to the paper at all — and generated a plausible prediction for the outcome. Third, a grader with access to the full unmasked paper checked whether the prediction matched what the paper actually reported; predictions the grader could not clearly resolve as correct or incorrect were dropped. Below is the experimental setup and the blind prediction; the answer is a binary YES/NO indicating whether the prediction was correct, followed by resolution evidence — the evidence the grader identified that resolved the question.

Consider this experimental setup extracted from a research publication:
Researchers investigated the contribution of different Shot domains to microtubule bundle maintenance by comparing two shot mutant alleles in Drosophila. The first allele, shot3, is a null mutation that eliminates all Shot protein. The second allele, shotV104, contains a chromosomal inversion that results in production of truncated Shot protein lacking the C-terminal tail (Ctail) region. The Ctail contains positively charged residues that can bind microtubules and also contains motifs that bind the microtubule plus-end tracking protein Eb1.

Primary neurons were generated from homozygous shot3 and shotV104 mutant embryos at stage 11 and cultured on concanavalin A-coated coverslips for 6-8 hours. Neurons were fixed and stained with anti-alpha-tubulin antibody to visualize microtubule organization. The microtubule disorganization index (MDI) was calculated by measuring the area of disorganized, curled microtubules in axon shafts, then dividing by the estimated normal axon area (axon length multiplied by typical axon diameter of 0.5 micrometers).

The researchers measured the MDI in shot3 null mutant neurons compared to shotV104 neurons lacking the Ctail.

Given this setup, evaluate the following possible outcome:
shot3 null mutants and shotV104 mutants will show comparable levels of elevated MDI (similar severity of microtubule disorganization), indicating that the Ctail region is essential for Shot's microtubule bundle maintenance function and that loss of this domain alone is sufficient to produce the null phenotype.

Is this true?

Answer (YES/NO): NO